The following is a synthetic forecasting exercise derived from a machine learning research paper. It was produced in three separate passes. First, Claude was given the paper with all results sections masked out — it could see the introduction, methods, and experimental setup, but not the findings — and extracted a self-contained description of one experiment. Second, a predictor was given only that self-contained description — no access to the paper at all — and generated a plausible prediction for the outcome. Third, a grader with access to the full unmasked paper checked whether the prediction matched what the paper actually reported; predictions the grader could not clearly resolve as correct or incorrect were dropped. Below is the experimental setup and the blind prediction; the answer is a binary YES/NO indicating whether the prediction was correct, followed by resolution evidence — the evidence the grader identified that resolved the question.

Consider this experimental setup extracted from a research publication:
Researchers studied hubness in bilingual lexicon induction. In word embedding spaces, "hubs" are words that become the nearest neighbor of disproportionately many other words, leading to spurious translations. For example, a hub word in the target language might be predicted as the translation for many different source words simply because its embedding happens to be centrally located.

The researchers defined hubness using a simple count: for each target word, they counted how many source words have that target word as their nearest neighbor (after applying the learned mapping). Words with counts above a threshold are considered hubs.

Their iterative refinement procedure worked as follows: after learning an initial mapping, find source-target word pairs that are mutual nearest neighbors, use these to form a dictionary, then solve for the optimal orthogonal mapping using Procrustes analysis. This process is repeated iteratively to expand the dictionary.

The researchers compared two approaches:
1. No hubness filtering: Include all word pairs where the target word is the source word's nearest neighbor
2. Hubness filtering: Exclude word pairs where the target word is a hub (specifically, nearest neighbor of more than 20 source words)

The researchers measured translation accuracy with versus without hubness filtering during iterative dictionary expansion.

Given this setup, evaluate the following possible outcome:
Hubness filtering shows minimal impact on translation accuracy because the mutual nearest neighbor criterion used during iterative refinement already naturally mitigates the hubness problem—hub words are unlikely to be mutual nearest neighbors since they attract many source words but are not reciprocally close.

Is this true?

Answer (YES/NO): NO